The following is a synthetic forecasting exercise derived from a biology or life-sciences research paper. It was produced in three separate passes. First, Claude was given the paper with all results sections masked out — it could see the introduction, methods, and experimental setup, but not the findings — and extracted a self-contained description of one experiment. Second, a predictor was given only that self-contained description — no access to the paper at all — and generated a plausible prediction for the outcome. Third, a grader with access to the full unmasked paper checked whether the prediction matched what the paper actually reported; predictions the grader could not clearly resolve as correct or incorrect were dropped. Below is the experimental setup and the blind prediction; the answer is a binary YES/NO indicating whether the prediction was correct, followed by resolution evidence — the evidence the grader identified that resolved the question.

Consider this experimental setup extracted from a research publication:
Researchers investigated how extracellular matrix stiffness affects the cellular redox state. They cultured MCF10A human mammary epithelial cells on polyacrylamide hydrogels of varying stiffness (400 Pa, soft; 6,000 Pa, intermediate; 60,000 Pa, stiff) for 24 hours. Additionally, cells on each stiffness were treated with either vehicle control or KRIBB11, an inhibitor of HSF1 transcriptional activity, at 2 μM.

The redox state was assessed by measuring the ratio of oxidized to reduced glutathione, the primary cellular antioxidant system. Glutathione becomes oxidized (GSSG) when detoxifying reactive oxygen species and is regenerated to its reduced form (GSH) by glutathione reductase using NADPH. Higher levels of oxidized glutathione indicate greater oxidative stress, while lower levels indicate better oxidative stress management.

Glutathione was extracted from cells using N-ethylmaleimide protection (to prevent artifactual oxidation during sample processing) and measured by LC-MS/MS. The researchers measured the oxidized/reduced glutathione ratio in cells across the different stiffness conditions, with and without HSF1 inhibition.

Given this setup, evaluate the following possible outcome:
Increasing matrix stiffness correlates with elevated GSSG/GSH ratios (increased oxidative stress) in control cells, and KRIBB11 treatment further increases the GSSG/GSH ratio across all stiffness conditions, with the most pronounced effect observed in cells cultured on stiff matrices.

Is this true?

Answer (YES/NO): NO